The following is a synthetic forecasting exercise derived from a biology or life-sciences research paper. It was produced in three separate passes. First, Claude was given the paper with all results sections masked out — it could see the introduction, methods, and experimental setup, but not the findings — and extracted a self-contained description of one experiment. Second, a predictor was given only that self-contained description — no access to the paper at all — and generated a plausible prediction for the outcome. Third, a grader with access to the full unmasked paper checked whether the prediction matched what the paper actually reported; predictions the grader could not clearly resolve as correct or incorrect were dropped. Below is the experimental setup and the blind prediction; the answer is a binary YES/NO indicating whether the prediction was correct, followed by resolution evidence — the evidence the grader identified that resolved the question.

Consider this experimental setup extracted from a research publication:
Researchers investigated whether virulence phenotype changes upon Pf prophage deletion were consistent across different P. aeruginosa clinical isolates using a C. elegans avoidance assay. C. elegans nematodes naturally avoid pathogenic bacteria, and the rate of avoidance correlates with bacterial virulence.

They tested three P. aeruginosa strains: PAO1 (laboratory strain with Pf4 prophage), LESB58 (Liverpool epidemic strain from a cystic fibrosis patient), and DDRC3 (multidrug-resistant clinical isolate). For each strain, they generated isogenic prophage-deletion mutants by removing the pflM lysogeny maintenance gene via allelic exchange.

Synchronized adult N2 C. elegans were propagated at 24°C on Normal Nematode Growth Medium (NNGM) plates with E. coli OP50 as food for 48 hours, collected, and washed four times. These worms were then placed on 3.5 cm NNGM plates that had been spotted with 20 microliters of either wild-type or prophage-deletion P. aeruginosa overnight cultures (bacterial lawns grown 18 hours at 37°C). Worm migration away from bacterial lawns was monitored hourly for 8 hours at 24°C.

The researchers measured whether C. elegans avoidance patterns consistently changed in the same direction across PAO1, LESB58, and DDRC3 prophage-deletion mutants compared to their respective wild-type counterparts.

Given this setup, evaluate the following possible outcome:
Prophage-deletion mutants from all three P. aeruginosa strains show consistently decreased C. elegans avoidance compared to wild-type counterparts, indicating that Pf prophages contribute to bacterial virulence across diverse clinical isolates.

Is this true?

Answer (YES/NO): YES